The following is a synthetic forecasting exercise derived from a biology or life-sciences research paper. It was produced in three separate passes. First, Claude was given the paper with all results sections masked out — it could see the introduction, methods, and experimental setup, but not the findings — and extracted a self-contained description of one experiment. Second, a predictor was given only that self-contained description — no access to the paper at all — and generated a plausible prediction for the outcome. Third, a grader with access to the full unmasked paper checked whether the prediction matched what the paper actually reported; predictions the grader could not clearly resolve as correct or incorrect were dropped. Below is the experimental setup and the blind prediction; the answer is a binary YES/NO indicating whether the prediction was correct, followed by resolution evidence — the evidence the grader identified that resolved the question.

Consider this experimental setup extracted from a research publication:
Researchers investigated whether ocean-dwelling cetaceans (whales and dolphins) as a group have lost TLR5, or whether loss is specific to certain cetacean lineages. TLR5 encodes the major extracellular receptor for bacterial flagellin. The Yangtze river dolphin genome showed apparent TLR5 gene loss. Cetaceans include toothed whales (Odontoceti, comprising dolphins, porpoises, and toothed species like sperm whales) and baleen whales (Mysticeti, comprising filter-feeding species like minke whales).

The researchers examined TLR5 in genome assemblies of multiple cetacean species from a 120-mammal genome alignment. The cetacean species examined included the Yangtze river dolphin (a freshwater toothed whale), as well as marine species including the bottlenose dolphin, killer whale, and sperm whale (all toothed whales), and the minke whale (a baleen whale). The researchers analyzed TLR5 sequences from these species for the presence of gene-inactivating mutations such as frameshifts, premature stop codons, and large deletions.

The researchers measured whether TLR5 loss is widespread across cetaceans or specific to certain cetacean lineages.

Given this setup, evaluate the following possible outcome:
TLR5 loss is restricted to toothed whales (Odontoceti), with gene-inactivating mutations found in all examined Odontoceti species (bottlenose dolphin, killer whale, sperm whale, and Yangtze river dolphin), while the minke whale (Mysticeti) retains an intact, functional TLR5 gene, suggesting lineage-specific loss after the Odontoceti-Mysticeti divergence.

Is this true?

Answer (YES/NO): NO